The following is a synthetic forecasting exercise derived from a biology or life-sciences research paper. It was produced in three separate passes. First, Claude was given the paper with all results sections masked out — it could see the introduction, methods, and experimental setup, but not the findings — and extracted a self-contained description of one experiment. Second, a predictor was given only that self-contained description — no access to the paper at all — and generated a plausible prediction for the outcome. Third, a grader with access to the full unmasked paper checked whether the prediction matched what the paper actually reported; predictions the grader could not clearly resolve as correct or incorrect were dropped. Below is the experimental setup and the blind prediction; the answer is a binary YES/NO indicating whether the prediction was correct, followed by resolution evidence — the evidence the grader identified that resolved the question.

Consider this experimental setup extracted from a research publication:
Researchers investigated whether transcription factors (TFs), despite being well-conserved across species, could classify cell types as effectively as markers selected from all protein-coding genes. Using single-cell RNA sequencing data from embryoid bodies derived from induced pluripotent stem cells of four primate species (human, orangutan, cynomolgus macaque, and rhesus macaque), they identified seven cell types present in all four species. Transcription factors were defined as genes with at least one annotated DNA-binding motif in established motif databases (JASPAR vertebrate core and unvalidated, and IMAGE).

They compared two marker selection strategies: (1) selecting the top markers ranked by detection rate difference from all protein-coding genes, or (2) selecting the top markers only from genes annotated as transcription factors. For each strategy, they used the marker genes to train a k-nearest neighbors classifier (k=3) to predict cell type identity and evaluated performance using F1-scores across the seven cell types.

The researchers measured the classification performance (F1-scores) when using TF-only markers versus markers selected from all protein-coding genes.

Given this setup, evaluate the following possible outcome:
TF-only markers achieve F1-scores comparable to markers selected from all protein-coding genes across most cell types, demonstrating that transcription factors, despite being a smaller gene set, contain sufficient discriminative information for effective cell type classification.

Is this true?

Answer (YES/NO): NO